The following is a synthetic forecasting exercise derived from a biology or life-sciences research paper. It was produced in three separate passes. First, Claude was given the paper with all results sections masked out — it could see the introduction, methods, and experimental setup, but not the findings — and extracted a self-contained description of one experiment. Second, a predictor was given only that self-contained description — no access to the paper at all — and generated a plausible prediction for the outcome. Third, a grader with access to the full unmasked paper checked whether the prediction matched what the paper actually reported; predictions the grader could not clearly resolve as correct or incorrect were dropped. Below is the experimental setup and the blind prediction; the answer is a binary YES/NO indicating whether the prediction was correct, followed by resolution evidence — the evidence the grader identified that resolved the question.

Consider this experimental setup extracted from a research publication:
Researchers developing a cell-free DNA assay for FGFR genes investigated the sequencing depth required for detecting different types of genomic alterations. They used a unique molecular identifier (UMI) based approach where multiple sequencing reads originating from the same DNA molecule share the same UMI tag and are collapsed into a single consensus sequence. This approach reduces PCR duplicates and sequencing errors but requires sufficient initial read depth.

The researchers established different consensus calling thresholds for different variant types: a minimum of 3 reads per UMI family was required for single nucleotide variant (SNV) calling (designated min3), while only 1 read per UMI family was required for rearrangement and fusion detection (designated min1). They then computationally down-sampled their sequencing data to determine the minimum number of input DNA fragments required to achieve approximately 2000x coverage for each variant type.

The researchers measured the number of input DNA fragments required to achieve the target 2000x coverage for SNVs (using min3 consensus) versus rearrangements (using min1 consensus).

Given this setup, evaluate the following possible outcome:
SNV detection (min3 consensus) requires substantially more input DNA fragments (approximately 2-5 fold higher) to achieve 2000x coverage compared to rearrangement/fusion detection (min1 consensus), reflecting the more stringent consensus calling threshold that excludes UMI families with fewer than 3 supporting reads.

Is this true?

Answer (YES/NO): NO